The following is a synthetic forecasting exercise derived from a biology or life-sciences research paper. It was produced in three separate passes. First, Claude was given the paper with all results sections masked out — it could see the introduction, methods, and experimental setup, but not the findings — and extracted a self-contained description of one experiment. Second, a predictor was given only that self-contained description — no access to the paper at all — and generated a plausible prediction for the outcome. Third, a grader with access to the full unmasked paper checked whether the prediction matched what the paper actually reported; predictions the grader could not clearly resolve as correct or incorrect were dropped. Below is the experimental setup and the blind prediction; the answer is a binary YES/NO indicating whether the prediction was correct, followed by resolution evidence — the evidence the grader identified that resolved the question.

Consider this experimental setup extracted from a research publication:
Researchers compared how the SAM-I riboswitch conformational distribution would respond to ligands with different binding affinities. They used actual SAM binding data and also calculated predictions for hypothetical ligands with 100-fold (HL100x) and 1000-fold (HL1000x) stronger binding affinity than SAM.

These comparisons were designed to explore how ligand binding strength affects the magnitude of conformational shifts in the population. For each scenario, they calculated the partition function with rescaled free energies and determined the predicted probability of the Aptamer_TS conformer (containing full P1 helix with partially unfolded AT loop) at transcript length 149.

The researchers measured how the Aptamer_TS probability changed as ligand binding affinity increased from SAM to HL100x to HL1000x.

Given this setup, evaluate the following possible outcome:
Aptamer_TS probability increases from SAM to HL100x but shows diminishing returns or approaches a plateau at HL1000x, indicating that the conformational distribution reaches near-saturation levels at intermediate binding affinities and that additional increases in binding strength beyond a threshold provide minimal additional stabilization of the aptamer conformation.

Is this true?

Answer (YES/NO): NO